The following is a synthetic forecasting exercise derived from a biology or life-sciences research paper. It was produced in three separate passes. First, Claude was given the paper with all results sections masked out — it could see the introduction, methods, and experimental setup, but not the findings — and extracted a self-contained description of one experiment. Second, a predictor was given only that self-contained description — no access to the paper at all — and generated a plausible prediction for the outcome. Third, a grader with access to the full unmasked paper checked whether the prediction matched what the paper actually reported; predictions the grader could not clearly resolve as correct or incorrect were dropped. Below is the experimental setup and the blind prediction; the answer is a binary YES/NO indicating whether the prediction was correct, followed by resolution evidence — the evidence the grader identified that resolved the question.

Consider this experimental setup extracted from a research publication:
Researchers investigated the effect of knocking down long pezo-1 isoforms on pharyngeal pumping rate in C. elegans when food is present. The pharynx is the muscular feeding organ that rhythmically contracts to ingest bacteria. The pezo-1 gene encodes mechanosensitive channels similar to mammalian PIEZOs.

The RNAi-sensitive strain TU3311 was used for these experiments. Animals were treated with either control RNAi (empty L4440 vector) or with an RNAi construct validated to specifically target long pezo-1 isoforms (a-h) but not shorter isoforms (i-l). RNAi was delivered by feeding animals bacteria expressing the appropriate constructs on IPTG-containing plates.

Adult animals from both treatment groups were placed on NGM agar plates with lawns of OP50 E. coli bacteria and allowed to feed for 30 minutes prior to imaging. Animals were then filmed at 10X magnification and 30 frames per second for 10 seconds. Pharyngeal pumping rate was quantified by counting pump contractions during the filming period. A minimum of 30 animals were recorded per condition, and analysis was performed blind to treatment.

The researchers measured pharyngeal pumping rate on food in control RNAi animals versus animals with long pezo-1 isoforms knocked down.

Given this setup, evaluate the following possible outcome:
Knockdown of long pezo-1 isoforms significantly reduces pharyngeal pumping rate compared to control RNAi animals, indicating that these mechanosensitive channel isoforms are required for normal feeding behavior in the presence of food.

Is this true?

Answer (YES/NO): NO